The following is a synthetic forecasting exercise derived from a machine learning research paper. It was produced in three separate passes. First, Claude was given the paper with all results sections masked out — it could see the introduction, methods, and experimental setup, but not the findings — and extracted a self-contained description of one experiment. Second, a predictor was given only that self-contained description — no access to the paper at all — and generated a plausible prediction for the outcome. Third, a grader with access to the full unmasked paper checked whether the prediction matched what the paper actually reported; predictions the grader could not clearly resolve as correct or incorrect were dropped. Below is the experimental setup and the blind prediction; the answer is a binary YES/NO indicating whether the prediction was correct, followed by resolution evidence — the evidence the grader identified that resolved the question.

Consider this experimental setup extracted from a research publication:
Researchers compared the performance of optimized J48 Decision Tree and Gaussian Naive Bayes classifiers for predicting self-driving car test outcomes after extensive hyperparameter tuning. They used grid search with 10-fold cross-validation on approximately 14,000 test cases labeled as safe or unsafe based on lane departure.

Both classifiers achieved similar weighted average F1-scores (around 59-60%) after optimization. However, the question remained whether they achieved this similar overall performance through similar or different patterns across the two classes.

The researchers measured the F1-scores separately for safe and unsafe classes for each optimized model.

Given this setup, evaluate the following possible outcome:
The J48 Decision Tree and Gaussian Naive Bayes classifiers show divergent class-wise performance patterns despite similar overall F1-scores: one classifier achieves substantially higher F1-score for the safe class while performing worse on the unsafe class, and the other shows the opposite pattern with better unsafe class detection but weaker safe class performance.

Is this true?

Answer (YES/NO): YES